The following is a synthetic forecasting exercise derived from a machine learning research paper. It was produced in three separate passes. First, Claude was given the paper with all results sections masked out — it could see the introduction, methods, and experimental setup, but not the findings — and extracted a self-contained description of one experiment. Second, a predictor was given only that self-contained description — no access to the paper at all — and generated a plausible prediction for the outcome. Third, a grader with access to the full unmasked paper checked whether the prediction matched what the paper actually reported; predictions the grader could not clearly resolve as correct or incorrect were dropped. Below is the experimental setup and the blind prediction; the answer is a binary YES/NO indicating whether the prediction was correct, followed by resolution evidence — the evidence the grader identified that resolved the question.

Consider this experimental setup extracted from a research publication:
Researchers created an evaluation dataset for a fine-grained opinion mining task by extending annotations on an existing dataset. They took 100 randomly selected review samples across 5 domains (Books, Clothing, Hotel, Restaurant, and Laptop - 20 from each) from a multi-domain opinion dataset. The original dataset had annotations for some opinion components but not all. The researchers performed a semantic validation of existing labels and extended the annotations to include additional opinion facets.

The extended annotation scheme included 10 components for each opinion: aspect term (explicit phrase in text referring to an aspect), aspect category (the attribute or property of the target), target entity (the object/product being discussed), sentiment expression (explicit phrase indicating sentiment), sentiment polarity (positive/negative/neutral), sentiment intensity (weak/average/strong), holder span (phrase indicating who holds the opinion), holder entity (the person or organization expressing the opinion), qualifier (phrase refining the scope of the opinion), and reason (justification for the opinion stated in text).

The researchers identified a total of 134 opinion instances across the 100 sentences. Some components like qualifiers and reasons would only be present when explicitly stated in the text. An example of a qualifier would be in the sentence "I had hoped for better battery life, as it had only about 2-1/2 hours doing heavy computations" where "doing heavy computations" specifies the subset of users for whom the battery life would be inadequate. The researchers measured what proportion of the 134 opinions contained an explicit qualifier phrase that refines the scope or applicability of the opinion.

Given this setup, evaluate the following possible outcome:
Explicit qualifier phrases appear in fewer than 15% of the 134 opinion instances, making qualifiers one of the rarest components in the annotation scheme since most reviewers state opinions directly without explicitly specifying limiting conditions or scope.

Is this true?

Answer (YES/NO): NO